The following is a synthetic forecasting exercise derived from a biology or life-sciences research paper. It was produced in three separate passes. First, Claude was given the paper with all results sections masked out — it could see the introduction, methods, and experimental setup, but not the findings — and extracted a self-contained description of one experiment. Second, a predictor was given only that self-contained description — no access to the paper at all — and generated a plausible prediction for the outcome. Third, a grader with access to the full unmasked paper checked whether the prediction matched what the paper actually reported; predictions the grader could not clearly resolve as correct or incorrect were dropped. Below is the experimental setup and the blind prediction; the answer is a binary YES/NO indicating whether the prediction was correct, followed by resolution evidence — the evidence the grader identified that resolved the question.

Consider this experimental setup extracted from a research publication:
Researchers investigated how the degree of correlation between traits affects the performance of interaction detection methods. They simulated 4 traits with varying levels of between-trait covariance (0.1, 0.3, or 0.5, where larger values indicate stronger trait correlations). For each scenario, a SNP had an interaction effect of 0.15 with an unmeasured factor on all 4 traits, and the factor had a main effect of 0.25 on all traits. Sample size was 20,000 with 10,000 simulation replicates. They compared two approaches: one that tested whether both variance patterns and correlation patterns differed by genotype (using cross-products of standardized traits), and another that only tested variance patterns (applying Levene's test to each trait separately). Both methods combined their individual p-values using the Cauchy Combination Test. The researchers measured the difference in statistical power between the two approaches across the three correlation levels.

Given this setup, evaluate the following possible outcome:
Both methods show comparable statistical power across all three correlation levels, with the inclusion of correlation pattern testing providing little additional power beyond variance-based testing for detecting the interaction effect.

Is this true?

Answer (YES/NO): NO